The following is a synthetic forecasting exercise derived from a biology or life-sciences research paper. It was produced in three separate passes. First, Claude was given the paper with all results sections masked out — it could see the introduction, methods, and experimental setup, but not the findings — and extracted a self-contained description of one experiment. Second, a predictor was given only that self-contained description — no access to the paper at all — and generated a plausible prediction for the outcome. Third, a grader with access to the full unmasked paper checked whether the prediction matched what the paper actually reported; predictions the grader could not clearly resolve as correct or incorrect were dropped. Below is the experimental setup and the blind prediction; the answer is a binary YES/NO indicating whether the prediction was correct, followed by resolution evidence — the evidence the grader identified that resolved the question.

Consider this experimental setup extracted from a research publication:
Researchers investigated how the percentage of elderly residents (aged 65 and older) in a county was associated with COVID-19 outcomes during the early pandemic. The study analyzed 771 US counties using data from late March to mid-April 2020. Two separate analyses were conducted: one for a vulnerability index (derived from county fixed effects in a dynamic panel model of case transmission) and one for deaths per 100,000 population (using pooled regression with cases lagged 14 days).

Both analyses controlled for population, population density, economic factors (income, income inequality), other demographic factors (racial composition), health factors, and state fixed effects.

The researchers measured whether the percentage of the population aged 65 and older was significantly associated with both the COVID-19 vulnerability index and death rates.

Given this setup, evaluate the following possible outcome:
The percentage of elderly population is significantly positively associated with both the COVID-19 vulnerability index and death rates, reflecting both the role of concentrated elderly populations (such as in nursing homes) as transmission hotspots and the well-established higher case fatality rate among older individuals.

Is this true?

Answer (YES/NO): YES